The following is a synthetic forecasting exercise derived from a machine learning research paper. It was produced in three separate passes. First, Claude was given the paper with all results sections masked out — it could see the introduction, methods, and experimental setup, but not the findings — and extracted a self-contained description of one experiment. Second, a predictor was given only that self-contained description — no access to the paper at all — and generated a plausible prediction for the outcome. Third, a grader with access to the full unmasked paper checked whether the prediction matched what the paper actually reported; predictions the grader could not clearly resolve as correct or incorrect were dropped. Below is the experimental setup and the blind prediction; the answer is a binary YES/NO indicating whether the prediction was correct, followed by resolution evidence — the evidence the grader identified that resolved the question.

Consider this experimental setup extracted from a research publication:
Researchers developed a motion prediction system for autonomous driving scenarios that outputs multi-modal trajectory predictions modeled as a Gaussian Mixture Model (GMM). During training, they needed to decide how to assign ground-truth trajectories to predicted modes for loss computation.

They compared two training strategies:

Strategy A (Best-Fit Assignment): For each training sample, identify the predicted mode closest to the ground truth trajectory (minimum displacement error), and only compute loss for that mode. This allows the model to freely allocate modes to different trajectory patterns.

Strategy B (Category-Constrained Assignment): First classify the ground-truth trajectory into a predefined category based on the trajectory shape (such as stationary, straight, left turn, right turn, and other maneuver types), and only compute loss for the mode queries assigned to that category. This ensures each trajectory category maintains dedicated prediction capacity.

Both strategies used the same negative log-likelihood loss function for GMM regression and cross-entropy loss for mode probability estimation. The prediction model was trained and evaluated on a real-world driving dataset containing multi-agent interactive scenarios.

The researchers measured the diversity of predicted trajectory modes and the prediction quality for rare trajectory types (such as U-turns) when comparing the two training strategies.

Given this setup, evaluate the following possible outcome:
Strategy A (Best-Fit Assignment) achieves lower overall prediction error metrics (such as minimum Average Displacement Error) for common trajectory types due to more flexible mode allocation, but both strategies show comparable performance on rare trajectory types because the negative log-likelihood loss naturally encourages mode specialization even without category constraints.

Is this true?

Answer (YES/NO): NO